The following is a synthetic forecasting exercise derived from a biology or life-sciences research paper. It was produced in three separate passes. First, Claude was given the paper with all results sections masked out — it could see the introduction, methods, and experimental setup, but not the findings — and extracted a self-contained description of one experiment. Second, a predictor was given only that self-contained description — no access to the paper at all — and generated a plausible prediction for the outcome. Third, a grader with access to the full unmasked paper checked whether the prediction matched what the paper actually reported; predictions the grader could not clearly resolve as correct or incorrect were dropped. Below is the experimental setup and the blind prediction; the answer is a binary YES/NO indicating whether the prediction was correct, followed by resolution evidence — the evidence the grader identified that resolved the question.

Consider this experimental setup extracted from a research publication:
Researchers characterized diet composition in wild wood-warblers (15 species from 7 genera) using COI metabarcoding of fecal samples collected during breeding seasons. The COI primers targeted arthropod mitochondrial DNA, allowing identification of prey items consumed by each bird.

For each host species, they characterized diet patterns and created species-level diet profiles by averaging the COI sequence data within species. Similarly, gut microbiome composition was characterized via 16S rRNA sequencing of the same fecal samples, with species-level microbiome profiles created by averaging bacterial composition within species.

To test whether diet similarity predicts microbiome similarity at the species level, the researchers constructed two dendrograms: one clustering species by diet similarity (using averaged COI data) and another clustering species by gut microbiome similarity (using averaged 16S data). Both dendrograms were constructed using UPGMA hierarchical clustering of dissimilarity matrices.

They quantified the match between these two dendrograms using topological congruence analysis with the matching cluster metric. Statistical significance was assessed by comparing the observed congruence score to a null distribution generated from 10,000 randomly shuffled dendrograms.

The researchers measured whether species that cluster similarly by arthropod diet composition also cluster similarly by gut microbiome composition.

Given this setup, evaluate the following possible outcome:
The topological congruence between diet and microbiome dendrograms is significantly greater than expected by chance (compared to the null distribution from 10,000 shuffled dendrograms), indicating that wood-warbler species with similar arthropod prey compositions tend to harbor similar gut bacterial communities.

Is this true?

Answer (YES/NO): NO